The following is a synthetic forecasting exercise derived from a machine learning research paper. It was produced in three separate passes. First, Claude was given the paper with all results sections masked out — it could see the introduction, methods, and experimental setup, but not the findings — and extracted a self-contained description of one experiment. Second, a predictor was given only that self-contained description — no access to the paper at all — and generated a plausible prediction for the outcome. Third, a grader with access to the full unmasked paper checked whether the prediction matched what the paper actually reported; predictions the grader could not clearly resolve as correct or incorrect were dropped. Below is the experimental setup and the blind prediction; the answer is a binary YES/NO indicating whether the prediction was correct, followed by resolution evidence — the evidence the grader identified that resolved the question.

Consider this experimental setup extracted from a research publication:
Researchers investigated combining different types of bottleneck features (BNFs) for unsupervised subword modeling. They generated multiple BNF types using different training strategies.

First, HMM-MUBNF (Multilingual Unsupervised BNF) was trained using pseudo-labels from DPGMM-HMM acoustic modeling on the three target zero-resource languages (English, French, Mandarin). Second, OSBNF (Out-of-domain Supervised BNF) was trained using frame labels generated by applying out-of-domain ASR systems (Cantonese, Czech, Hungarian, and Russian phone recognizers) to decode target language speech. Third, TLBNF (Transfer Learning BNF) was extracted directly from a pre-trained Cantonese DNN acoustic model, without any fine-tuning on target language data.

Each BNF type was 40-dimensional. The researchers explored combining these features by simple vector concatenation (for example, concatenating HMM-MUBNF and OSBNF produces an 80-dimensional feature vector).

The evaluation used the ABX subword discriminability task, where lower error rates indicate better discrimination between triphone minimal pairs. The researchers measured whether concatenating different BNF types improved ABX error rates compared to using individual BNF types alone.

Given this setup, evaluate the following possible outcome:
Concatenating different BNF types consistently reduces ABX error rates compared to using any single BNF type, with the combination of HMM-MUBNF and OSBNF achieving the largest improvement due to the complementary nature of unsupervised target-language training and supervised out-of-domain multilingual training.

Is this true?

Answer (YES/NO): NO